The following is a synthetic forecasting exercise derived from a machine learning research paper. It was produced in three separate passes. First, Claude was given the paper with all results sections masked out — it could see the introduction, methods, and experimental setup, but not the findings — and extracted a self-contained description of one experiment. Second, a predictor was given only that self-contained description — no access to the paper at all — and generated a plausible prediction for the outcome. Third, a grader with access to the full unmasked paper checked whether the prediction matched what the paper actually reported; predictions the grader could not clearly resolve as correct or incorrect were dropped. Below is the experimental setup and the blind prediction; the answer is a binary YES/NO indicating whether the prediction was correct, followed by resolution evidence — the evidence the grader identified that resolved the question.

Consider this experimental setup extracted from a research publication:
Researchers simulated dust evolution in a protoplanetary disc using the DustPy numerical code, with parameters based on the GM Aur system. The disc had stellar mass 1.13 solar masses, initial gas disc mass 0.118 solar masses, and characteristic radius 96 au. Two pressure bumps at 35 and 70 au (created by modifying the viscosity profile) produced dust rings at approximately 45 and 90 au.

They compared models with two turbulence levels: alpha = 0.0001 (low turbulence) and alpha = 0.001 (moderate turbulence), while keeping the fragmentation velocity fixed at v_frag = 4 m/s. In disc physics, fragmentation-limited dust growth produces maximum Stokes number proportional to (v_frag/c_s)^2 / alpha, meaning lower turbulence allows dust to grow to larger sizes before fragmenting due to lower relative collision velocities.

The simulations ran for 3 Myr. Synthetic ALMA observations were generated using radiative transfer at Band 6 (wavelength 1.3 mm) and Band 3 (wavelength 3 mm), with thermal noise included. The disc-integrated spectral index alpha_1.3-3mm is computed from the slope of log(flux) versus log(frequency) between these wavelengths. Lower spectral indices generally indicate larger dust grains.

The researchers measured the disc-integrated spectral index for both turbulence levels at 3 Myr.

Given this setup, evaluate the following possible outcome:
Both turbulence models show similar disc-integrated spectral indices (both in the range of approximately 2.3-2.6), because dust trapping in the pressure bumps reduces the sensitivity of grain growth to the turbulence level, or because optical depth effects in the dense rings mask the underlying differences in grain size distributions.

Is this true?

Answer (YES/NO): NO